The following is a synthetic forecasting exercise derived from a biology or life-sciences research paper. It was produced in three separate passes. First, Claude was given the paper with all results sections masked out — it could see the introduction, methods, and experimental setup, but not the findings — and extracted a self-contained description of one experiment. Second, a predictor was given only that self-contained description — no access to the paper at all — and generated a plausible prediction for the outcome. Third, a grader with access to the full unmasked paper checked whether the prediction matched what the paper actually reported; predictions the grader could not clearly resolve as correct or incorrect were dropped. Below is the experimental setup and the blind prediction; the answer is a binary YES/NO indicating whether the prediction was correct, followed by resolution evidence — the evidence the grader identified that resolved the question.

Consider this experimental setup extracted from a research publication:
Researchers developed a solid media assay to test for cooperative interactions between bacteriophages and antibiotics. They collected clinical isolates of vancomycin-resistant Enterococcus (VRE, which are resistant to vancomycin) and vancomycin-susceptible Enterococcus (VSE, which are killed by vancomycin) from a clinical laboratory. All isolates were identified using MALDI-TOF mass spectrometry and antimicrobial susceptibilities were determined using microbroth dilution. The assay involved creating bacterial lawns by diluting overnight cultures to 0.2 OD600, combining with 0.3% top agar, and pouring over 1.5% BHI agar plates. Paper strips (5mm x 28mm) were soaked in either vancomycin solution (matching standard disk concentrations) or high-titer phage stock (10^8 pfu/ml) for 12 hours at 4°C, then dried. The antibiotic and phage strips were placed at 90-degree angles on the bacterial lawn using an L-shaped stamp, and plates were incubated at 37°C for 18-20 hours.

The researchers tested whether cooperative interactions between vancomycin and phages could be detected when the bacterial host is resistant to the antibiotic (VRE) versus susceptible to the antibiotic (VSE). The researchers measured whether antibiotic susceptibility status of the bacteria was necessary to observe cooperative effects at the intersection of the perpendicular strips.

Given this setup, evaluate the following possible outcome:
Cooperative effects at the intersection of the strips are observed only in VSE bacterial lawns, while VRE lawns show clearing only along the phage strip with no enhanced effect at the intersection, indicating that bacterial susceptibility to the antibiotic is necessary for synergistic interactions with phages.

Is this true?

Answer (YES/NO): NO